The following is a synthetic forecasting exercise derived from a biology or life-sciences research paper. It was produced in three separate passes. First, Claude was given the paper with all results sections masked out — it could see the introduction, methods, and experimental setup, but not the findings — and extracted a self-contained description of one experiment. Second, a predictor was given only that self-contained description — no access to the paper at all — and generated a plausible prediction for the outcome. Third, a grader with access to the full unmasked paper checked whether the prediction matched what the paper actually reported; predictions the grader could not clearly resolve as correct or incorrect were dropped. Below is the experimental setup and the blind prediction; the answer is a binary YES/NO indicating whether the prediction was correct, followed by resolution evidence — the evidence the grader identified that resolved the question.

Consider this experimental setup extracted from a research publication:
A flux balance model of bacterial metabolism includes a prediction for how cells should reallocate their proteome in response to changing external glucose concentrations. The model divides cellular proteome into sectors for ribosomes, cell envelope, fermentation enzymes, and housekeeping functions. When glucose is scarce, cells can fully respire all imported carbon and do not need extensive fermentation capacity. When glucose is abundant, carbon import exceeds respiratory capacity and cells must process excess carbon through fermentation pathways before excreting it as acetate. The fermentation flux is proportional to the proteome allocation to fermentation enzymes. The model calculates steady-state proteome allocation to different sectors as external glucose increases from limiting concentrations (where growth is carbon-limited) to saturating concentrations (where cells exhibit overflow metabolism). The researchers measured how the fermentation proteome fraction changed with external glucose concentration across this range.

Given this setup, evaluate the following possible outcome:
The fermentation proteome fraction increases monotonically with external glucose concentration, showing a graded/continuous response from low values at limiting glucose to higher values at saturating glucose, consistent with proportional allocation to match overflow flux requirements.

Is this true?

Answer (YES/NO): YES